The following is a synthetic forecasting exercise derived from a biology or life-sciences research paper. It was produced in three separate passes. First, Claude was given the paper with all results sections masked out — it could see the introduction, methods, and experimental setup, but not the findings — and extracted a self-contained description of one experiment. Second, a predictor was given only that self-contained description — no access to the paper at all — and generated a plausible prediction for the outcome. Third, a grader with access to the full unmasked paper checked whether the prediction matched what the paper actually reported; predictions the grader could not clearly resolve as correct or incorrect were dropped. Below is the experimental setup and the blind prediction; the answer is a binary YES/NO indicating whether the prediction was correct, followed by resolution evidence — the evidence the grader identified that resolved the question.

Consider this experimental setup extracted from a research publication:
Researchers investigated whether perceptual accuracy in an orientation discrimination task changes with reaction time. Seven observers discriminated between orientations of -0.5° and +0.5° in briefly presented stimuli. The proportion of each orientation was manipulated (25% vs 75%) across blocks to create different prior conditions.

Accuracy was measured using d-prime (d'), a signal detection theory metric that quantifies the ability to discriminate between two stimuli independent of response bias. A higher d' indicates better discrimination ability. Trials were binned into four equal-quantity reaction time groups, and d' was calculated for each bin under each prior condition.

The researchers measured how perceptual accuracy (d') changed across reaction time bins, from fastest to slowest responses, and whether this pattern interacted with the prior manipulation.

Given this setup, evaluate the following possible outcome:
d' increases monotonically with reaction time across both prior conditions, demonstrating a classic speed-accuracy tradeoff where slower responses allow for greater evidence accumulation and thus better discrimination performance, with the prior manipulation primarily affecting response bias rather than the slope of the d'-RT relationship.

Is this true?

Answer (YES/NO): NO